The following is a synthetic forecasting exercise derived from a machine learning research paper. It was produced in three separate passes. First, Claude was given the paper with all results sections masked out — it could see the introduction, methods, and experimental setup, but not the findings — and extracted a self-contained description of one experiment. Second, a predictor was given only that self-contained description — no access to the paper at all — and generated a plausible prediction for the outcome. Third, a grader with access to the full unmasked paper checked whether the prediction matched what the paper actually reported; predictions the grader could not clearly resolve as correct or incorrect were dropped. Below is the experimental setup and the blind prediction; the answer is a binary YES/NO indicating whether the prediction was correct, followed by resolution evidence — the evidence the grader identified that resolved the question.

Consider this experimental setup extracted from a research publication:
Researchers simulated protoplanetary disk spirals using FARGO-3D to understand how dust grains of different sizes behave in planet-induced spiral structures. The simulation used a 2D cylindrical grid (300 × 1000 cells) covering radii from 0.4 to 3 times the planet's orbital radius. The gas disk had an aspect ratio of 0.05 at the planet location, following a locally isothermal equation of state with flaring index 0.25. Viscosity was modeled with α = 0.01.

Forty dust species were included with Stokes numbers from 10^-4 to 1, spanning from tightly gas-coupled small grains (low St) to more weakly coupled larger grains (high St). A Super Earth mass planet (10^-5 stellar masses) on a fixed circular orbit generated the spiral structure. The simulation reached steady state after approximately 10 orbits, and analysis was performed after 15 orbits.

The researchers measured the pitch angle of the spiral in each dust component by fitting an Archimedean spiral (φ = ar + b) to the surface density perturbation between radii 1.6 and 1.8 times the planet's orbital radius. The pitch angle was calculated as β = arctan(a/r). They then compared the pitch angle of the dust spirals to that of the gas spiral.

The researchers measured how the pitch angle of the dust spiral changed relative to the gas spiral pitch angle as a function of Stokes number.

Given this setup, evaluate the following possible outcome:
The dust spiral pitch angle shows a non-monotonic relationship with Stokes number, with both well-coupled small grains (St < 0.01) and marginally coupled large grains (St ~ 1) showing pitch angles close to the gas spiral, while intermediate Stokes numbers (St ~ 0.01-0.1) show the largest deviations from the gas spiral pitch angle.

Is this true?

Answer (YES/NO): NO